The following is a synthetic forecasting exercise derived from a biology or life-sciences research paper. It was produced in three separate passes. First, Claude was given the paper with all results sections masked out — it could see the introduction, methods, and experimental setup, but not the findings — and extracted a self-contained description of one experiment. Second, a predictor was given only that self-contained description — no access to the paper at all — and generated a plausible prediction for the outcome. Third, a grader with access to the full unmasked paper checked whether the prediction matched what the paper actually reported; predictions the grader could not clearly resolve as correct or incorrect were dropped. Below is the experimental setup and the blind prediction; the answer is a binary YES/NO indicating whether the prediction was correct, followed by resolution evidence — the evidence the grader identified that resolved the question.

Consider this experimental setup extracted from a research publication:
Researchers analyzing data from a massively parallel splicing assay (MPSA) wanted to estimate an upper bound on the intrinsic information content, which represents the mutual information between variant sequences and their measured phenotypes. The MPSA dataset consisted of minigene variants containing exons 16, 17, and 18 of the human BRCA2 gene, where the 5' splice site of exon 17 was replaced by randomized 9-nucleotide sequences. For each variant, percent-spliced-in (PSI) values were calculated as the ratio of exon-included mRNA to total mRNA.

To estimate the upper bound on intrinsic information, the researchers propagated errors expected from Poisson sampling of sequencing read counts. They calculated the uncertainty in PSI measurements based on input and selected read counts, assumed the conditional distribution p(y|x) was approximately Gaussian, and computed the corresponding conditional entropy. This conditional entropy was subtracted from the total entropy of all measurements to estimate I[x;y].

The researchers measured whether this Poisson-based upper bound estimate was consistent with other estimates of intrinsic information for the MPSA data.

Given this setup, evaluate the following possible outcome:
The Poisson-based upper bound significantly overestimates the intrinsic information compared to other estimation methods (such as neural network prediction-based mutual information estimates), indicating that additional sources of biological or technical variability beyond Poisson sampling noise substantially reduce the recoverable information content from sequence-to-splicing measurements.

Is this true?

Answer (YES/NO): YES